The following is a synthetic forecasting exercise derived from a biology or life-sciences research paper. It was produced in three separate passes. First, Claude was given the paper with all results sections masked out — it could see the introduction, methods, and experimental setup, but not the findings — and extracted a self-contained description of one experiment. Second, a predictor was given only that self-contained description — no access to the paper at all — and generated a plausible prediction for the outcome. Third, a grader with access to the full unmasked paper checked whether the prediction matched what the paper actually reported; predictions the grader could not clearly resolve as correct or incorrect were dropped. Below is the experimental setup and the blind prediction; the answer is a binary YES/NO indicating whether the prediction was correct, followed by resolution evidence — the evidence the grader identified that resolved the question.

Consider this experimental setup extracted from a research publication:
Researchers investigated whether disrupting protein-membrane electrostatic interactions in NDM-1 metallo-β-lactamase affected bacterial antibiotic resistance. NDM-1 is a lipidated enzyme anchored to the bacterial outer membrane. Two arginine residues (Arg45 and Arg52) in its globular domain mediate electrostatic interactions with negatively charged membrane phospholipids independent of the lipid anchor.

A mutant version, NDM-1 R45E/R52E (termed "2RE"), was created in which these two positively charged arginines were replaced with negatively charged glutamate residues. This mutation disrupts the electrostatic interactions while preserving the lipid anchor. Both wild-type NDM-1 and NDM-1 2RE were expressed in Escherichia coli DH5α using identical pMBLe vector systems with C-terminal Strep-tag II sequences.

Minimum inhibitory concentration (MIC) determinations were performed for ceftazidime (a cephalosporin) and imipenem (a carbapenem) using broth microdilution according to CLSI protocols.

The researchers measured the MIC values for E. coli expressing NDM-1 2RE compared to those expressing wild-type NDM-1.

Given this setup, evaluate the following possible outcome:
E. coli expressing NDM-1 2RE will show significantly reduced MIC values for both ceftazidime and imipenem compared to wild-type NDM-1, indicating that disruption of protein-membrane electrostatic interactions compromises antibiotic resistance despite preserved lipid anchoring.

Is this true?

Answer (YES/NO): NO